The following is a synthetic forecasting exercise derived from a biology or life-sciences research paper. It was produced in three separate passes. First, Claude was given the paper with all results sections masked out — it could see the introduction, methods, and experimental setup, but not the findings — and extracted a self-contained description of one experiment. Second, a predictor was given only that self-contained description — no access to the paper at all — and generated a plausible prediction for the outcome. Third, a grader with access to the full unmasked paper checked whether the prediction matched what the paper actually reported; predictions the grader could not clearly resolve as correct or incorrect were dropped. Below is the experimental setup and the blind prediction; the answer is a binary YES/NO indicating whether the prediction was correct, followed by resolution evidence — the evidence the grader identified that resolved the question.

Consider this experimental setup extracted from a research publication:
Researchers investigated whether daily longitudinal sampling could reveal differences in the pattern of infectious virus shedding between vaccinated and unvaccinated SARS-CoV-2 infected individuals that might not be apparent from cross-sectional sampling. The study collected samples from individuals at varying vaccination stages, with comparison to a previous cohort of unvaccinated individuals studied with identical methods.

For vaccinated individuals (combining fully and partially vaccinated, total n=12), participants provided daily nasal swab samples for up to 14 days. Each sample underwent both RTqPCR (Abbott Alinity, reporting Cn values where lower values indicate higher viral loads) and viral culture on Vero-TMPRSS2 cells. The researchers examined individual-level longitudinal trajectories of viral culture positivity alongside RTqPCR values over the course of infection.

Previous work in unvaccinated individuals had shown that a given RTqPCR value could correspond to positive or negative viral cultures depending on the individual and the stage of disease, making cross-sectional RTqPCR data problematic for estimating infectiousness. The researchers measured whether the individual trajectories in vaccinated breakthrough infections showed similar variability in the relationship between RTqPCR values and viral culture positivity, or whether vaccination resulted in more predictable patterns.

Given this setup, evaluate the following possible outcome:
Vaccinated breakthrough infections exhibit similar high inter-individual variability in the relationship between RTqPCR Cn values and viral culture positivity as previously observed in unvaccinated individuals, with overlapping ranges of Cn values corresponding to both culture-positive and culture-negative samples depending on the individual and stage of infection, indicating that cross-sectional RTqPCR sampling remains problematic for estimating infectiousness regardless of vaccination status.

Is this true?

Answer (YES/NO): NO